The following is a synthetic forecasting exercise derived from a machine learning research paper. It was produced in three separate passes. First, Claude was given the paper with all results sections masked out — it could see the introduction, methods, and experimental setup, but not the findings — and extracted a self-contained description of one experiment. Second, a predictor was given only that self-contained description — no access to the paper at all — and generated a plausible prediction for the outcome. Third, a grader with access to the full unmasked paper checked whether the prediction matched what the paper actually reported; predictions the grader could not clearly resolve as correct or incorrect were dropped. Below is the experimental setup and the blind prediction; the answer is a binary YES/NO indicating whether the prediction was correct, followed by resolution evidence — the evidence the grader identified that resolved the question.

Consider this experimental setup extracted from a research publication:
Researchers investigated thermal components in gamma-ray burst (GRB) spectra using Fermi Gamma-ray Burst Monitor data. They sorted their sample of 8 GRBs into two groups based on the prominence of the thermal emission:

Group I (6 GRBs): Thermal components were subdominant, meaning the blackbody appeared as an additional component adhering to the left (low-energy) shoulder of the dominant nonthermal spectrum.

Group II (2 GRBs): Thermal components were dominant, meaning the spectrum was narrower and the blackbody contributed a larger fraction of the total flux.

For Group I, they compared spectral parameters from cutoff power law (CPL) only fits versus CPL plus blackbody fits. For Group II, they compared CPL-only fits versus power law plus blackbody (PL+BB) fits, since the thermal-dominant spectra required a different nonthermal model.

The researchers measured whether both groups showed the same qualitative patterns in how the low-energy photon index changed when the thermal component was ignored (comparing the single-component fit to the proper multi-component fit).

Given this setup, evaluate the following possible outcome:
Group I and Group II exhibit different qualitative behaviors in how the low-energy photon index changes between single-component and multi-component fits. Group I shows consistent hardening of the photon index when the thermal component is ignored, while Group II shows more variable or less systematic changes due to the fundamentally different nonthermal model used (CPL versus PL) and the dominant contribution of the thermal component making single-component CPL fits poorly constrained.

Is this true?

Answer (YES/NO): NO